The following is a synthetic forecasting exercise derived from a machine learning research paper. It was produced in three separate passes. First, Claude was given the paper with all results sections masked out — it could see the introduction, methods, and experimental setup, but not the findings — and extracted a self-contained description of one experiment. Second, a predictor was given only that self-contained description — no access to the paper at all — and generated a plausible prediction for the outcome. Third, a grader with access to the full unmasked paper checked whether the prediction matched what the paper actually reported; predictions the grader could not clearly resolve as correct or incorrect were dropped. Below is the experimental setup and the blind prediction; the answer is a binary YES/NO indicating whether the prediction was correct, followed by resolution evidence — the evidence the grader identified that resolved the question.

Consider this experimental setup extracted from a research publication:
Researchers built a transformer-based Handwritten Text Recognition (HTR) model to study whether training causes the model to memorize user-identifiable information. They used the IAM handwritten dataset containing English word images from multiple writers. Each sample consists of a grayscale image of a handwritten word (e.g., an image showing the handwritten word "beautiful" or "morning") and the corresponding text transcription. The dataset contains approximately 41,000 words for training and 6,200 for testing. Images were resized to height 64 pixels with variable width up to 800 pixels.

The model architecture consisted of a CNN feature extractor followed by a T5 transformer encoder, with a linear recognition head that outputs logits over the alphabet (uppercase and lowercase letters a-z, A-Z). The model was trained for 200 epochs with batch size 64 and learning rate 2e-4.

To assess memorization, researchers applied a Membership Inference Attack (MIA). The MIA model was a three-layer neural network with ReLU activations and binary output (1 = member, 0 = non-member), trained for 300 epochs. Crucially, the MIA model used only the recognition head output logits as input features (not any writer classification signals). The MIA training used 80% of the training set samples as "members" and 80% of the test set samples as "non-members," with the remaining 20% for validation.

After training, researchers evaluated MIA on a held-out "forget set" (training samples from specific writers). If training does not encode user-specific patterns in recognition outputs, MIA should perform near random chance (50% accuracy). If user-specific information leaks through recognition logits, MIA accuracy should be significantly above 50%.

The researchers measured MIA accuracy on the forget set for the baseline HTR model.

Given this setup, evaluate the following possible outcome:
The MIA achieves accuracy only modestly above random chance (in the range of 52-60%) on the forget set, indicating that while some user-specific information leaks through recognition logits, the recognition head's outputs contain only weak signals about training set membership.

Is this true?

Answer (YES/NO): NO